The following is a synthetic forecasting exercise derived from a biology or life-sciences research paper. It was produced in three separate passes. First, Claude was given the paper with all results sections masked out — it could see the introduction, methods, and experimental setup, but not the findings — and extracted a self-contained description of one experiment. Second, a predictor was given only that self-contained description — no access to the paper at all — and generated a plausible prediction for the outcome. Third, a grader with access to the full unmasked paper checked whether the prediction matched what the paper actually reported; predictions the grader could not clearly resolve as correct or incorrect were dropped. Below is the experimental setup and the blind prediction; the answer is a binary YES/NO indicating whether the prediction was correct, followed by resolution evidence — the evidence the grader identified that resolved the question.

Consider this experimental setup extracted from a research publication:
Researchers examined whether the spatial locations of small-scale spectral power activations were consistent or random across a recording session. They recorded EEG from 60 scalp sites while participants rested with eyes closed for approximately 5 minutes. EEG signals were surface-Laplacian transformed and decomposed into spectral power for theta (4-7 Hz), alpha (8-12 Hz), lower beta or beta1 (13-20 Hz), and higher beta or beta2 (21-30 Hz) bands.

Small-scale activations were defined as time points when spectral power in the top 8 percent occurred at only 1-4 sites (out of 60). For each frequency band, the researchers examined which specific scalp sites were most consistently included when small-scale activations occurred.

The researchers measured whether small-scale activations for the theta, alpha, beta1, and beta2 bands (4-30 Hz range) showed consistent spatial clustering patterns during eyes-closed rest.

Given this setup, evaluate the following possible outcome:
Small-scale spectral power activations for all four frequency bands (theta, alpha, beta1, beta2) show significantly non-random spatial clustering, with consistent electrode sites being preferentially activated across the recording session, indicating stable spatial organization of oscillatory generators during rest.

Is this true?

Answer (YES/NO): YES